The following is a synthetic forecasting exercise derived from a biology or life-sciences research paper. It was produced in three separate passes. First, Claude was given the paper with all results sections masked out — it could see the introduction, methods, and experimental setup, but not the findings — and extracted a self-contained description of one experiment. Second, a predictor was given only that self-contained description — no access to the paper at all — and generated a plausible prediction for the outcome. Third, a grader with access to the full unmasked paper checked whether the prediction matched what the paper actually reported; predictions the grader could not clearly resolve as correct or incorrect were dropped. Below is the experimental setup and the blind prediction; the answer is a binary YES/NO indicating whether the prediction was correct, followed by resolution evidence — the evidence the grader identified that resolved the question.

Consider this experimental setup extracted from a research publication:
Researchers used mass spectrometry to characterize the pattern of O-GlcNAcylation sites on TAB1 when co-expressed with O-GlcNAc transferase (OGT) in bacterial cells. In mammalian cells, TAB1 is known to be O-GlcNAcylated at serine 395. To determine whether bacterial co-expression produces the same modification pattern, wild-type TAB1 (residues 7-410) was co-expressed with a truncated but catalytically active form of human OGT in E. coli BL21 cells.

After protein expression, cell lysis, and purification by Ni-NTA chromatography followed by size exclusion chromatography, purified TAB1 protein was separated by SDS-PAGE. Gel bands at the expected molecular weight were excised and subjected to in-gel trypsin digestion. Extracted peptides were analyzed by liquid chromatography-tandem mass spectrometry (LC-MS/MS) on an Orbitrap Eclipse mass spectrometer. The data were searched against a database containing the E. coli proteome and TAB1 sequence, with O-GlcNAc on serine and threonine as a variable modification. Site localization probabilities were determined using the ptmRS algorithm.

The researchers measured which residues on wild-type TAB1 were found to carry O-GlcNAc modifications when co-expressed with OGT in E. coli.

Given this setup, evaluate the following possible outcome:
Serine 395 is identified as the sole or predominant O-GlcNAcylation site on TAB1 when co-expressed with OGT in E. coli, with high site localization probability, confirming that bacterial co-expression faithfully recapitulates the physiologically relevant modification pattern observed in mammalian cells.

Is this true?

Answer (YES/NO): NO